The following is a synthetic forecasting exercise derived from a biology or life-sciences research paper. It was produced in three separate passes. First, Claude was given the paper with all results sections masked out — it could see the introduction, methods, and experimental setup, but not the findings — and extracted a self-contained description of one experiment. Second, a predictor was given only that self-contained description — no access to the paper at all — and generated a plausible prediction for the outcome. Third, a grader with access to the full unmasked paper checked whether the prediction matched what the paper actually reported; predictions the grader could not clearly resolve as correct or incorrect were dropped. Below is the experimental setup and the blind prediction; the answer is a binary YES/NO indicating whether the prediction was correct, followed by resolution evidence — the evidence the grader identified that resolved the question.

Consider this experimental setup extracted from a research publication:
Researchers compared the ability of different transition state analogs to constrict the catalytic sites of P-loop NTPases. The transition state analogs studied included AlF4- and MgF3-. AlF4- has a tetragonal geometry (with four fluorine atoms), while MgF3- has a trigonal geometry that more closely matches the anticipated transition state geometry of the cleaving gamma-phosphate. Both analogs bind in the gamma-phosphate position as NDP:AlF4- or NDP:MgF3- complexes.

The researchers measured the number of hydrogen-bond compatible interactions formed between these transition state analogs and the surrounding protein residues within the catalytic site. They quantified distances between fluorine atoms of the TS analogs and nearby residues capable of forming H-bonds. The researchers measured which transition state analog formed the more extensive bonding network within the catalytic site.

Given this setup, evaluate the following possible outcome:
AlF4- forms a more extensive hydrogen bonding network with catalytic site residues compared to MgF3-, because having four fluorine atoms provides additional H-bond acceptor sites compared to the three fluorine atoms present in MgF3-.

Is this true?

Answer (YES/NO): YES